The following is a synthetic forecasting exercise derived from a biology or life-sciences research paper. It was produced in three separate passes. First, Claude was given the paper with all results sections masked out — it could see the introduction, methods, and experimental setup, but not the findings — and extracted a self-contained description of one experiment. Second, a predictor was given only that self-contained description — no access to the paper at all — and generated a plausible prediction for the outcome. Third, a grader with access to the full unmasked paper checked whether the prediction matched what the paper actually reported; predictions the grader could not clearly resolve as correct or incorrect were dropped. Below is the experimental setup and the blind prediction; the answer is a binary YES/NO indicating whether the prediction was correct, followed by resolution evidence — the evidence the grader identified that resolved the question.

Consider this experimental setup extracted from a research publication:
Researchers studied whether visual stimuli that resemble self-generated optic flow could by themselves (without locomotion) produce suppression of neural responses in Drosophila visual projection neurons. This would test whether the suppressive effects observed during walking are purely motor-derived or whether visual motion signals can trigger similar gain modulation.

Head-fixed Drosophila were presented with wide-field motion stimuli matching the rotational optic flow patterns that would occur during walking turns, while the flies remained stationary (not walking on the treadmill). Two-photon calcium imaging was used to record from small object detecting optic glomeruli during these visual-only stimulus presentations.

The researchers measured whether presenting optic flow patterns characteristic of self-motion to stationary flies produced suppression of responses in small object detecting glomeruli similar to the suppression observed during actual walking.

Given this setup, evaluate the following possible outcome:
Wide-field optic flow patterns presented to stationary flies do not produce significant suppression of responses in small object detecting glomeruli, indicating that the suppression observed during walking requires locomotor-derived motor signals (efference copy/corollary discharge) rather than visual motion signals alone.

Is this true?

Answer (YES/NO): NO